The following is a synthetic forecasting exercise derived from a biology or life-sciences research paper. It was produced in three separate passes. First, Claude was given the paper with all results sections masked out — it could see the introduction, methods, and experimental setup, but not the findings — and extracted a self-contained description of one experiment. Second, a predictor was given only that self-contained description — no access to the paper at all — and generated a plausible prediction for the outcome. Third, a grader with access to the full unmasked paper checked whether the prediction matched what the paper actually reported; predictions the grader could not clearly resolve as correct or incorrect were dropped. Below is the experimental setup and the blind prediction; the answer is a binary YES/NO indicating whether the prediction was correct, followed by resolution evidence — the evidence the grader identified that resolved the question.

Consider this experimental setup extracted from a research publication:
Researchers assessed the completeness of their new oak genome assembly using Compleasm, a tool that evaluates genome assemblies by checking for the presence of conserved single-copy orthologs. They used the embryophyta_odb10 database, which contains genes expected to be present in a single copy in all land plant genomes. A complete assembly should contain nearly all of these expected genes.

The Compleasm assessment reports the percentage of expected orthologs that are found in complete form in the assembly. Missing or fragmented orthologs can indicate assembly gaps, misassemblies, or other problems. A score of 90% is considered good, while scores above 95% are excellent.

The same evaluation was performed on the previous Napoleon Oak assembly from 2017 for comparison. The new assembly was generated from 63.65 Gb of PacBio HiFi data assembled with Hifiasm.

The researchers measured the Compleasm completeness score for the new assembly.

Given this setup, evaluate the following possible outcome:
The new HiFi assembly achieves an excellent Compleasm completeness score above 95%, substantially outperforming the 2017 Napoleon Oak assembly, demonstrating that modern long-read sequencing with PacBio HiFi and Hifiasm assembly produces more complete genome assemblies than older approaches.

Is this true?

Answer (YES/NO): YES